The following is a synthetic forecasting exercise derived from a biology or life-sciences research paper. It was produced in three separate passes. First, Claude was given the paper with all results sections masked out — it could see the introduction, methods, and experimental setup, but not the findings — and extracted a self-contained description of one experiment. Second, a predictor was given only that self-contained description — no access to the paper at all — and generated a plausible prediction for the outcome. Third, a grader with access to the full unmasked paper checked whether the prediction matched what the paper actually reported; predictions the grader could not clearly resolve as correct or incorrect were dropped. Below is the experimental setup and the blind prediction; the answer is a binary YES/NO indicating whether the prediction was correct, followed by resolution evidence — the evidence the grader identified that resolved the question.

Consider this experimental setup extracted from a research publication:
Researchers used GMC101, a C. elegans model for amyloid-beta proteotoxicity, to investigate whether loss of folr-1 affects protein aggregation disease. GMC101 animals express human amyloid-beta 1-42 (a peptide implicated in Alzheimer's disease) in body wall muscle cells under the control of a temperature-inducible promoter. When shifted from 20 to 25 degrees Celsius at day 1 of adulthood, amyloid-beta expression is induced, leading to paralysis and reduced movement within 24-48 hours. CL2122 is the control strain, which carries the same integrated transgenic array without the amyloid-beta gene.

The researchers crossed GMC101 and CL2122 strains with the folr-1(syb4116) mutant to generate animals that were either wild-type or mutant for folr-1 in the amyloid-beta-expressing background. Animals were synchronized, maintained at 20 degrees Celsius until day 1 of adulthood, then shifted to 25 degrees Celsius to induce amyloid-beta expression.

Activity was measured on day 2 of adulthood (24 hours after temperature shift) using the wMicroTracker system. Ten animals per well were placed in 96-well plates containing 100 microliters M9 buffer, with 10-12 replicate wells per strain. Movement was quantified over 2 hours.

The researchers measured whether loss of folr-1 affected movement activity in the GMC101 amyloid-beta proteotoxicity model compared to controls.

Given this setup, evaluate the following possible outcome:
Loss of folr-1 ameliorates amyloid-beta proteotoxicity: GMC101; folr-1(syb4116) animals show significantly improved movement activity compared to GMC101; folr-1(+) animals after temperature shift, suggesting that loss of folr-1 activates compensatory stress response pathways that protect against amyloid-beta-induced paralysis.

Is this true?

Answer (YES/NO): NO